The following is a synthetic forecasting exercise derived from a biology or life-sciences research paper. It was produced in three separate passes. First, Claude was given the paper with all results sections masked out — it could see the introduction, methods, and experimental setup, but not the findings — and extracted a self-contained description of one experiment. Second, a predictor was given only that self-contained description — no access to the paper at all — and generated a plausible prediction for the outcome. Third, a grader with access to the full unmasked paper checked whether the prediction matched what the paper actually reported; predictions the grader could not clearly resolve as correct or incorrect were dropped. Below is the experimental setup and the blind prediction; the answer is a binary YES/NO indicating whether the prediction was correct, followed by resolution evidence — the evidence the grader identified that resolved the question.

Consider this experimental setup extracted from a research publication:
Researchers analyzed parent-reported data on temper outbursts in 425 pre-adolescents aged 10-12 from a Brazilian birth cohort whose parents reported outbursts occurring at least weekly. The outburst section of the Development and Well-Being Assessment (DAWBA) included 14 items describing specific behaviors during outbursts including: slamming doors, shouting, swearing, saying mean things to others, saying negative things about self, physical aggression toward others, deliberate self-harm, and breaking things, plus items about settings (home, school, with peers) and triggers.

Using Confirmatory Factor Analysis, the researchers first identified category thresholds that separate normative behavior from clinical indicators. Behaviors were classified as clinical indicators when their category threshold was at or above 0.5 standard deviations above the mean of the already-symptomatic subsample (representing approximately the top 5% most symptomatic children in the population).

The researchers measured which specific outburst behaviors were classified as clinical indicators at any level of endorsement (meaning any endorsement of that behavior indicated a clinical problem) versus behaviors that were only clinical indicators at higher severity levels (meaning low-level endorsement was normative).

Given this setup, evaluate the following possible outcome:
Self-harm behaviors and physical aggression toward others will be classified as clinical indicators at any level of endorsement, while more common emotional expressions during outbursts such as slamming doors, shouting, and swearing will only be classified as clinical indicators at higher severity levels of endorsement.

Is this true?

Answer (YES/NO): NO